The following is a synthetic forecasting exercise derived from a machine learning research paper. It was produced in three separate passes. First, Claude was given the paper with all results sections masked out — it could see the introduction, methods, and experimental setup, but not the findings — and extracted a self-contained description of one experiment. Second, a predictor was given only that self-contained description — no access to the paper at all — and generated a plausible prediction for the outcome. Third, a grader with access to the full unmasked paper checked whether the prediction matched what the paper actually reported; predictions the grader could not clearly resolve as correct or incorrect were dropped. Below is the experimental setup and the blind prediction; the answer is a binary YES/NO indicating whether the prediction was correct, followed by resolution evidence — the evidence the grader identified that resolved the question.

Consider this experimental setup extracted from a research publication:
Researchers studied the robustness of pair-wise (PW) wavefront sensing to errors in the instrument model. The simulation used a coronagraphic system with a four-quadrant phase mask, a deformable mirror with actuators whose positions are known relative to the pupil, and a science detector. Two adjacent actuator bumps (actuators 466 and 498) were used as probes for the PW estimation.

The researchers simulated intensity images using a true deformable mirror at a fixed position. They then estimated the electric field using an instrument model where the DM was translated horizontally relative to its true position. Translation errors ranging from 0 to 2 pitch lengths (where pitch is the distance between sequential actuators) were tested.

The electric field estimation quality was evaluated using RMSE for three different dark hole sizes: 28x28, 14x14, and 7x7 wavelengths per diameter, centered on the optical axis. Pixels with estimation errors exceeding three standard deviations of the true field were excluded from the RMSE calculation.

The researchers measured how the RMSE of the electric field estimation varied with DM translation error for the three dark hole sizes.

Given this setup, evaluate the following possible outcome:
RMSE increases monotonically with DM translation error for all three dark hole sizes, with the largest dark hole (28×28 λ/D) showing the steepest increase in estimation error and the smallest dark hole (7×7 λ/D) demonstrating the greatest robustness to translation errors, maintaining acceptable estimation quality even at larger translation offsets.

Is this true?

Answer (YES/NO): YES